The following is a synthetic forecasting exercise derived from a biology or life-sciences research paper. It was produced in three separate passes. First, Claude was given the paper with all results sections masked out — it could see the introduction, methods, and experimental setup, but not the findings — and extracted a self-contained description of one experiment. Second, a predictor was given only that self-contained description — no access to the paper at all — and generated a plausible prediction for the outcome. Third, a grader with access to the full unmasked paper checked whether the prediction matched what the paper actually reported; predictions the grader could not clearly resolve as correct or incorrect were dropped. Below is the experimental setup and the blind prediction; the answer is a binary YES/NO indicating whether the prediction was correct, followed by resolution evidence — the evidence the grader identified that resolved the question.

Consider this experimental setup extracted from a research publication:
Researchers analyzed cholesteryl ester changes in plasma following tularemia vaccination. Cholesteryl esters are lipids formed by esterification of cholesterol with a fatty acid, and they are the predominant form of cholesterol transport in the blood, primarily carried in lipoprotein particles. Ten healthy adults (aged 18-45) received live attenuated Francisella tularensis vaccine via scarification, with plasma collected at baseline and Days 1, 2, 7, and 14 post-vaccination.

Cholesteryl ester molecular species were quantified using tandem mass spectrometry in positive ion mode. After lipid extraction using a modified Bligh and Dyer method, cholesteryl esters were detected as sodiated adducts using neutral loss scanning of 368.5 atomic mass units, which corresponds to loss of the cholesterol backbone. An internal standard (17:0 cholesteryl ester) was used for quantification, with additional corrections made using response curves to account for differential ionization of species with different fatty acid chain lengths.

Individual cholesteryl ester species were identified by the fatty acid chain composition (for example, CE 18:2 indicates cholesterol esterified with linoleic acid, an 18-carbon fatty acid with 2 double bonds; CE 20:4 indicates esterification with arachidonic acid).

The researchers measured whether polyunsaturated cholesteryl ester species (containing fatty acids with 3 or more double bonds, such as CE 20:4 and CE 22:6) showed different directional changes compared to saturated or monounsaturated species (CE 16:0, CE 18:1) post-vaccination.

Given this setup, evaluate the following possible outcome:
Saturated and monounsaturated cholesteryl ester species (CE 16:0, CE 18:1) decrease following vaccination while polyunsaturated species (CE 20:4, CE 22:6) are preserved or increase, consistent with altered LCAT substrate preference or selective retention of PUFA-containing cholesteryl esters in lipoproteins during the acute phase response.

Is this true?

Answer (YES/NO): NO